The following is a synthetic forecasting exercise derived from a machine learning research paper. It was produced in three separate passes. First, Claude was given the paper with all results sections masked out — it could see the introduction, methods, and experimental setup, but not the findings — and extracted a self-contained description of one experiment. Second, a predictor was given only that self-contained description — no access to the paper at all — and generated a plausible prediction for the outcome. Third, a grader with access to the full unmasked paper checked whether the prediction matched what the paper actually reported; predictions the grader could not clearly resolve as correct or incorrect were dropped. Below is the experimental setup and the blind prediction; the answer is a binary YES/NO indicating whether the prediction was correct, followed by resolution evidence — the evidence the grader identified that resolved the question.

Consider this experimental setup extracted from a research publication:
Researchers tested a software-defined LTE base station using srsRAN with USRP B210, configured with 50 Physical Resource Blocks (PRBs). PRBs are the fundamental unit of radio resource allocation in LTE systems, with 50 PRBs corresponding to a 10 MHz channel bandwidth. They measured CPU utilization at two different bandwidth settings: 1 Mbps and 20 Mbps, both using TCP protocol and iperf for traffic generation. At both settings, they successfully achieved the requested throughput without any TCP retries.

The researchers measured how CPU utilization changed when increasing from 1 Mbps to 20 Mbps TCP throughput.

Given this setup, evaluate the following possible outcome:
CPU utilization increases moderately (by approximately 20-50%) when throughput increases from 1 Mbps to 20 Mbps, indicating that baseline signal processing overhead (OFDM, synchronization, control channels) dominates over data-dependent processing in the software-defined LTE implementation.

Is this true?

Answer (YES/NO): NO